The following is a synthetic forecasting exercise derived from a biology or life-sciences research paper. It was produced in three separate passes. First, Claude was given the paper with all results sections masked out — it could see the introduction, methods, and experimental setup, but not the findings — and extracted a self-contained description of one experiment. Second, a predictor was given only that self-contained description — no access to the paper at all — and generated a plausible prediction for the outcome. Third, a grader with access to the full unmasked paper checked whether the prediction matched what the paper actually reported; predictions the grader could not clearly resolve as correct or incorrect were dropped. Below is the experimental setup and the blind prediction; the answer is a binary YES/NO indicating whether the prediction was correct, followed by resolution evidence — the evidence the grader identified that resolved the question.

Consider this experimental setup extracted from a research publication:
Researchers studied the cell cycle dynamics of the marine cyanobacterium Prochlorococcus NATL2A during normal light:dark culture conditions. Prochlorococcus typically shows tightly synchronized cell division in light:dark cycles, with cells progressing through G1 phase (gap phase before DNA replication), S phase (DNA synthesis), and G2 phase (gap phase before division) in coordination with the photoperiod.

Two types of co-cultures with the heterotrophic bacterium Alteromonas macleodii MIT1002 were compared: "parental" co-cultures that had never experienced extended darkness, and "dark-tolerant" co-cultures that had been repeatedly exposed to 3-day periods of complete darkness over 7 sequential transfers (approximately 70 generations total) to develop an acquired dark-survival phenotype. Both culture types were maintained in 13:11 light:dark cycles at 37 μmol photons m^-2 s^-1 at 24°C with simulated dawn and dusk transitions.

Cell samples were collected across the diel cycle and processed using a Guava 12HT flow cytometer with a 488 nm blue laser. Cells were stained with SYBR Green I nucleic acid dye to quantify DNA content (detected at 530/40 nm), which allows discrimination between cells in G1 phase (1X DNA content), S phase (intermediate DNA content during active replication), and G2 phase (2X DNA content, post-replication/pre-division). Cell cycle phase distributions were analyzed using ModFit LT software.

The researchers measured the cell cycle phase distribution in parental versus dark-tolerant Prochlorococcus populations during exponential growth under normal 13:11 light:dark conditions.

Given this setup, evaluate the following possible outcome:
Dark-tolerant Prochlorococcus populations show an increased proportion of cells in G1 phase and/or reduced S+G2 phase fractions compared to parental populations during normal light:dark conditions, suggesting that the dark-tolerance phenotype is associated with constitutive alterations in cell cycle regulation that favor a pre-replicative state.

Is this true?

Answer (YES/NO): NO